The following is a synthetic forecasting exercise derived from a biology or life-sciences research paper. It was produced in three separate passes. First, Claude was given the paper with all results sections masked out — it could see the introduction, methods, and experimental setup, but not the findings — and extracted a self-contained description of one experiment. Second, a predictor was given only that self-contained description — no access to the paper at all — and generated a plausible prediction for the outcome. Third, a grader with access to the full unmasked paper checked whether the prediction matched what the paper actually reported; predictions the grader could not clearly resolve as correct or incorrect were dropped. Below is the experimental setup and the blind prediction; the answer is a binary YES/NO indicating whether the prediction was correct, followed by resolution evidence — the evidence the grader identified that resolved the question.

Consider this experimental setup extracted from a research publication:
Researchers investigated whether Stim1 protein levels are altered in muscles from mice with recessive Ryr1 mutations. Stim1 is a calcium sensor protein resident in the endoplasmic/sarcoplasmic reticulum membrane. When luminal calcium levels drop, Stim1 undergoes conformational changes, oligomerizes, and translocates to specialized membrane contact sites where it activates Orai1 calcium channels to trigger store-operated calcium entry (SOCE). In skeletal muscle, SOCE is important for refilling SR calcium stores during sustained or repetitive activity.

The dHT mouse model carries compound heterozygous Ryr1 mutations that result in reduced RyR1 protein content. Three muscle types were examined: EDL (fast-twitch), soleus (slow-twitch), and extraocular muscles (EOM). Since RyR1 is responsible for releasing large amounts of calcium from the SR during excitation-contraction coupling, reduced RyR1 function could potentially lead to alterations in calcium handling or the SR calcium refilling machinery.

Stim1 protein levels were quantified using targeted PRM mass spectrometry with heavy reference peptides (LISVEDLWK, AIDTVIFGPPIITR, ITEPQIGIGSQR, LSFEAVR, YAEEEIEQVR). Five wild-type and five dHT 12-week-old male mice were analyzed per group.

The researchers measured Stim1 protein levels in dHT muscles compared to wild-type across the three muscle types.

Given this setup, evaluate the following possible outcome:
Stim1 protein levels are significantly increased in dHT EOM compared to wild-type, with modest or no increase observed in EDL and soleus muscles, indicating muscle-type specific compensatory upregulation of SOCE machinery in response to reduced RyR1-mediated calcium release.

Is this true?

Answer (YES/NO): NO